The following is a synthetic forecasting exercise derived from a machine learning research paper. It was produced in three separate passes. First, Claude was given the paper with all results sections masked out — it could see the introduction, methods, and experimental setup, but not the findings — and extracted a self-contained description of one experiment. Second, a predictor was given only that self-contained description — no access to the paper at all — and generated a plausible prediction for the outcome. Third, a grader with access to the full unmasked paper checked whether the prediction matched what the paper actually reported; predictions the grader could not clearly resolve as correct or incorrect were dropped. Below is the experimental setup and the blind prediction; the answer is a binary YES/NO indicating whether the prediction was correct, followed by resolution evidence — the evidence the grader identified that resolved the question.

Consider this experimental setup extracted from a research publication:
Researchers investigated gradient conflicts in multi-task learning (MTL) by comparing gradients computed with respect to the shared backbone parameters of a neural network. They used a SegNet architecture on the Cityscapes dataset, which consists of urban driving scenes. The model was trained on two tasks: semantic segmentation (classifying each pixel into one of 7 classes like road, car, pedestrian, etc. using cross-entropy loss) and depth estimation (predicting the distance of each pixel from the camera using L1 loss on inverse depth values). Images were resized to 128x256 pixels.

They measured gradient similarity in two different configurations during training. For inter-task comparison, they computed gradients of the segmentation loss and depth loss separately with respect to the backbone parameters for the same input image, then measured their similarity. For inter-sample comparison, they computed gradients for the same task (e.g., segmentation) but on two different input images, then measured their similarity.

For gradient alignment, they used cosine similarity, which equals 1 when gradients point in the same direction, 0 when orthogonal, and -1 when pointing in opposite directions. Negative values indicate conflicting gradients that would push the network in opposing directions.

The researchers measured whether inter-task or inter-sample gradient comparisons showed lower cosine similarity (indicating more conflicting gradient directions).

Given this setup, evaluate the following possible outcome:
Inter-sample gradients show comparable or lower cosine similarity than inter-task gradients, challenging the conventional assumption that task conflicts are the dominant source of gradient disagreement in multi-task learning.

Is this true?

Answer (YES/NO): YES